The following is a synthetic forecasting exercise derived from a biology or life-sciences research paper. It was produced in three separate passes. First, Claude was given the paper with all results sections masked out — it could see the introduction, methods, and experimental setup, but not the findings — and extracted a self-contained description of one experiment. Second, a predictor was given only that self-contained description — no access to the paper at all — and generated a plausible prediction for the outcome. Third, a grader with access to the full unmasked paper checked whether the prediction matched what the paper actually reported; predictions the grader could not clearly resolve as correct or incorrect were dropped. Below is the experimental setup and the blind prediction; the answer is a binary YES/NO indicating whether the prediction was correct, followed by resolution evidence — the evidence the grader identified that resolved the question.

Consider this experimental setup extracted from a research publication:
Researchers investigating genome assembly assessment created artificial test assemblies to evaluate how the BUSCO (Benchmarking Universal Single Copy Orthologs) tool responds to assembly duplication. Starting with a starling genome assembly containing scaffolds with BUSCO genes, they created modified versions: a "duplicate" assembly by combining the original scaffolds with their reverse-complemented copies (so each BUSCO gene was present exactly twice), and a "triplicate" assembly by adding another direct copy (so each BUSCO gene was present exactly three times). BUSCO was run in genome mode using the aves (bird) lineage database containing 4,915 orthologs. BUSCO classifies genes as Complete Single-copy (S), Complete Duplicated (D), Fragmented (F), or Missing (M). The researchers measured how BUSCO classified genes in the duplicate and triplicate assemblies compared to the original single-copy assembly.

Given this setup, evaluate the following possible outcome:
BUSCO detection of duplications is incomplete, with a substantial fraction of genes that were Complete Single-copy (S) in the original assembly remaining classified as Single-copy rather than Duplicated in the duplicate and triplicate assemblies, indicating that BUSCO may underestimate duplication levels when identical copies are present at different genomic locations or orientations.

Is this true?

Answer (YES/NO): YES